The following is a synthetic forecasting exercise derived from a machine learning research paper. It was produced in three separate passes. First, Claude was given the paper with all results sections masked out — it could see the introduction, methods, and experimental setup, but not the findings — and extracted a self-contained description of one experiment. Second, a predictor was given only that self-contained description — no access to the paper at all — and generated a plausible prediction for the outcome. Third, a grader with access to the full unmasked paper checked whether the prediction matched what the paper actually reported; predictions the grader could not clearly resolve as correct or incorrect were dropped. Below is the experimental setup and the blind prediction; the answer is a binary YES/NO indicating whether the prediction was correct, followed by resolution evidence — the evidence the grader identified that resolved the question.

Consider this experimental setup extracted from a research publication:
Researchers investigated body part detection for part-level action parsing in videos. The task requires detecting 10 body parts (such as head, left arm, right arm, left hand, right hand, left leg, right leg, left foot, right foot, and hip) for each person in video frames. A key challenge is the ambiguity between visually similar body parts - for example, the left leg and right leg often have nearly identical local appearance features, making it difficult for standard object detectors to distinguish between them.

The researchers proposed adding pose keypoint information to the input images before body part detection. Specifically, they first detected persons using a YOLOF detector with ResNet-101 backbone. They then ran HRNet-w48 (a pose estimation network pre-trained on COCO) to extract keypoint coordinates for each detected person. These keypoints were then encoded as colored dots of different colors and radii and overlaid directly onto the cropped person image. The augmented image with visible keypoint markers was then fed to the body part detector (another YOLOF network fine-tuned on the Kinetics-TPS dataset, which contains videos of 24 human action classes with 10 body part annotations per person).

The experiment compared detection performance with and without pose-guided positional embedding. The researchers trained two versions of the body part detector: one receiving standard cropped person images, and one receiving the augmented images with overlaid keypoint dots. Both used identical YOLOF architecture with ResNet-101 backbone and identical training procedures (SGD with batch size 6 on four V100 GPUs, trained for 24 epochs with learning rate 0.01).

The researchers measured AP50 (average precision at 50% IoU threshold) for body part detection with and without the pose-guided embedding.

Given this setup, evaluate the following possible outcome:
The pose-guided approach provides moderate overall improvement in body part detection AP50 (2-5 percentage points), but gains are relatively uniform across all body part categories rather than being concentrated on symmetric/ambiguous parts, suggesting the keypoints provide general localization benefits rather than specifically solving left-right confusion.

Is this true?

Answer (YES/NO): NO